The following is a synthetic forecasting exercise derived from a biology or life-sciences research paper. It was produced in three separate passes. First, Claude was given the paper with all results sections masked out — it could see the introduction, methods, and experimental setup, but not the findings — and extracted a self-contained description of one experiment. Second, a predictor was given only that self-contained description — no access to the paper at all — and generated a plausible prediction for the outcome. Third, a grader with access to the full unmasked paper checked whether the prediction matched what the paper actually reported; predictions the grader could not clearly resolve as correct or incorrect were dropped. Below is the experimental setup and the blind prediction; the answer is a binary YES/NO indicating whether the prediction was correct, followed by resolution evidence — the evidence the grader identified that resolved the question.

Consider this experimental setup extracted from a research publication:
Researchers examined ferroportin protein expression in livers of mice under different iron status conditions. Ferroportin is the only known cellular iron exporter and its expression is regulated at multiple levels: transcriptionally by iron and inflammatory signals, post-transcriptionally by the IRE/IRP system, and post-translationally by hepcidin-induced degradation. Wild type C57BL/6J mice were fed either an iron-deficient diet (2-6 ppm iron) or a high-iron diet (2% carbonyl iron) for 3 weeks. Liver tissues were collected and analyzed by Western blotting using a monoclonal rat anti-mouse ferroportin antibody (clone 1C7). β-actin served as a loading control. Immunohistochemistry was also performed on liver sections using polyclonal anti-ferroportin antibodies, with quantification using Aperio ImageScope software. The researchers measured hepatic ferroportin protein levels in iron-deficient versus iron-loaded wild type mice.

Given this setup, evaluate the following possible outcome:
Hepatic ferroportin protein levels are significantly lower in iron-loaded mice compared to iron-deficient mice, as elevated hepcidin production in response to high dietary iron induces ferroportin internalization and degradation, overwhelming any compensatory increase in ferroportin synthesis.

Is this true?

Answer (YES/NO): NO